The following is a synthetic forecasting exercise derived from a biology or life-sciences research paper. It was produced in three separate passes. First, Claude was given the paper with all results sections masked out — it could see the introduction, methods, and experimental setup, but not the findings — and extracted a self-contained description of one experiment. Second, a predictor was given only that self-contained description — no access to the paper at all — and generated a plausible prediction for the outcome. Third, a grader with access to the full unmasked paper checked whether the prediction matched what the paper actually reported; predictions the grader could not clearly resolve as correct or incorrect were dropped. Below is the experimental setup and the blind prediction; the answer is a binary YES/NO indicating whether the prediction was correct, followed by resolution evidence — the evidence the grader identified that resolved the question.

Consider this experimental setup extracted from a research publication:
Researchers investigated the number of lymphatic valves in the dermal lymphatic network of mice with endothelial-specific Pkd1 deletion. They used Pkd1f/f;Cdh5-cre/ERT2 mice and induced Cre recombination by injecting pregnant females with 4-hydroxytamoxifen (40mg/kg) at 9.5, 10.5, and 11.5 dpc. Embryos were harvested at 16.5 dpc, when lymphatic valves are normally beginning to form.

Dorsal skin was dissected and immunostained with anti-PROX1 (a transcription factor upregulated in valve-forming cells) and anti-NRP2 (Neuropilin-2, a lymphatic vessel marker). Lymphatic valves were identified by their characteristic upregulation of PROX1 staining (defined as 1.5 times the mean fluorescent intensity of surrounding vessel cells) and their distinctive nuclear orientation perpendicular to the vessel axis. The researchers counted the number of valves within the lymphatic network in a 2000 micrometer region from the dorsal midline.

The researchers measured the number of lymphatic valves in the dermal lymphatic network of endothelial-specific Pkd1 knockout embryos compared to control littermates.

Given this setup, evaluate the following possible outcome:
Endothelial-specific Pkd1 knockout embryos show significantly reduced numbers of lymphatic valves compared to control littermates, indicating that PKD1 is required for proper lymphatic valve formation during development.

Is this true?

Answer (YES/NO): YES